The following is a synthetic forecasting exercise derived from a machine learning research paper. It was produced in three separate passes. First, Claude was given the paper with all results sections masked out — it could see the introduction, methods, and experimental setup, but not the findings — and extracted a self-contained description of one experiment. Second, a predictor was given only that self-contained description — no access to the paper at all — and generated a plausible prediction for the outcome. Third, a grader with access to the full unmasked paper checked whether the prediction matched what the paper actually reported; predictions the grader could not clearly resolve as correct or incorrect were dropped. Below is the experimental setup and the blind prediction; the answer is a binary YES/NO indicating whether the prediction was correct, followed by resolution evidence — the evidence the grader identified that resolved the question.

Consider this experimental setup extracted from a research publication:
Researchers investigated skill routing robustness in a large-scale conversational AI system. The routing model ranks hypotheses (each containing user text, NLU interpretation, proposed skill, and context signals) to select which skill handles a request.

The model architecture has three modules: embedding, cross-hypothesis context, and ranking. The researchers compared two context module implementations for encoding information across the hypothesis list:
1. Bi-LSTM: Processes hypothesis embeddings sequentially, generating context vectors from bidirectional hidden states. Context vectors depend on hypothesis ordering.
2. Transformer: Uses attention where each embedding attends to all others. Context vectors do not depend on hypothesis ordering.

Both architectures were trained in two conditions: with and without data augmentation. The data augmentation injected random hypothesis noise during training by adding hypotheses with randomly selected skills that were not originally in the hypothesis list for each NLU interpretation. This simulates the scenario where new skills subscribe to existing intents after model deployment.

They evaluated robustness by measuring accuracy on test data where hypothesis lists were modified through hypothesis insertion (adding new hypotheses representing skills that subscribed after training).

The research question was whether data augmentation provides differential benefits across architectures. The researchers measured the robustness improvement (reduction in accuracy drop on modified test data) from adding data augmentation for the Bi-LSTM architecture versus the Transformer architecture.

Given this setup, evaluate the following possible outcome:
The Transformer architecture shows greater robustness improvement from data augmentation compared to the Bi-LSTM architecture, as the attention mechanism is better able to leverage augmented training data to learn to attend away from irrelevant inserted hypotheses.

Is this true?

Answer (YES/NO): NO